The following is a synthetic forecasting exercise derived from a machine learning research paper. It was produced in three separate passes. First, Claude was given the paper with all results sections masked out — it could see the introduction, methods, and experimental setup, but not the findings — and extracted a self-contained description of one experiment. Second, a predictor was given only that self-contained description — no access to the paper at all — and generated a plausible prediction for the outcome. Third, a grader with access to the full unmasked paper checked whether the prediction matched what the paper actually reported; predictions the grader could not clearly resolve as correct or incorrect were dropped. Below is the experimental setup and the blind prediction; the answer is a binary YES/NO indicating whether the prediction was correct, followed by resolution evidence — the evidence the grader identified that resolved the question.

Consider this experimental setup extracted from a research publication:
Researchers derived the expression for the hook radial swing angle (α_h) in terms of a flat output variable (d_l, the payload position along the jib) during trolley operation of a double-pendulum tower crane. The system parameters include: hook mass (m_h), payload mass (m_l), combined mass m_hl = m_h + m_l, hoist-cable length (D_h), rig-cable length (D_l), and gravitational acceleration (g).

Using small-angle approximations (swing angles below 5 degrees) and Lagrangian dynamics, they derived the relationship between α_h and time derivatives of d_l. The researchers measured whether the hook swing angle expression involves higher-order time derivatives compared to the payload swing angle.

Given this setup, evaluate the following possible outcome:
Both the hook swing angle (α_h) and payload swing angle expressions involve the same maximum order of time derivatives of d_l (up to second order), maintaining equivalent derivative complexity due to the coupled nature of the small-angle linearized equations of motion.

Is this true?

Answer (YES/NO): NO